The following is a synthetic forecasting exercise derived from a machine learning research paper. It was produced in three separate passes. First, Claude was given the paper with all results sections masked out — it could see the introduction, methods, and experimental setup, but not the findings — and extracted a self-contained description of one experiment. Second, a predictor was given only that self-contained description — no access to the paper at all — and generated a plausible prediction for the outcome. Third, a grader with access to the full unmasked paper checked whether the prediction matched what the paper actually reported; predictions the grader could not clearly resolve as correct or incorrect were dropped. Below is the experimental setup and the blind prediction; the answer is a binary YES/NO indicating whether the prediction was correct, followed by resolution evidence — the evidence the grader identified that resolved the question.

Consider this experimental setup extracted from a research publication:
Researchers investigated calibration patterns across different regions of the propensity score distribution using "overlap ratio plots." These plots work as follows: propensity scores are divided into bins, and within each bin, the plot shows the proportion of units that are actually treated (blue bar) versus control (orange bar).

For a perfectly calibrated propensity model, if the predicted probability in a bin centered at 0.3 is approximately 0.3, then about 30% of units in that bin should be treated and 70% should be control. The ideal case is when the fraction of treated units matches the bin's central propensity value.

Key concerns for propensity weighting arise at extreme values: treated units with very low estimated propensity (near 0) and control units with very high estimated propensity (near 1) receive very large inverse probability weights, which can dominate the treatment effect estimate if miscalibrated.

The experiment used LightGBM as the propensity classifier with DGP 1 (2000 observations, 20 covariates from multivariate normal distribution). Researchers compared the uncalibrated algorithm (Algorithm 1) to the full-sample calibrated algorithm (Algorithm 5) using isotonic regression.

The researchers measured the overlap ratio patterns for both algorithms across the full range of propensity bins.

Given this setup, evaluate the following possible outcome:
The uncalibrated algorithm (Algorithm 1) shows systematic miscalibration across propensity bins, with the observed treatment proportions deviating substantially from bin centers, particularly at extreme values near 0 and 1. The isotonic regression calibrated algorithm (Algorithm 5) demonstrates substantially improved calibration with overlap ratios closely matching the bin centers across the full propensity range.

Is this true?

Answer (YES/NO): YES